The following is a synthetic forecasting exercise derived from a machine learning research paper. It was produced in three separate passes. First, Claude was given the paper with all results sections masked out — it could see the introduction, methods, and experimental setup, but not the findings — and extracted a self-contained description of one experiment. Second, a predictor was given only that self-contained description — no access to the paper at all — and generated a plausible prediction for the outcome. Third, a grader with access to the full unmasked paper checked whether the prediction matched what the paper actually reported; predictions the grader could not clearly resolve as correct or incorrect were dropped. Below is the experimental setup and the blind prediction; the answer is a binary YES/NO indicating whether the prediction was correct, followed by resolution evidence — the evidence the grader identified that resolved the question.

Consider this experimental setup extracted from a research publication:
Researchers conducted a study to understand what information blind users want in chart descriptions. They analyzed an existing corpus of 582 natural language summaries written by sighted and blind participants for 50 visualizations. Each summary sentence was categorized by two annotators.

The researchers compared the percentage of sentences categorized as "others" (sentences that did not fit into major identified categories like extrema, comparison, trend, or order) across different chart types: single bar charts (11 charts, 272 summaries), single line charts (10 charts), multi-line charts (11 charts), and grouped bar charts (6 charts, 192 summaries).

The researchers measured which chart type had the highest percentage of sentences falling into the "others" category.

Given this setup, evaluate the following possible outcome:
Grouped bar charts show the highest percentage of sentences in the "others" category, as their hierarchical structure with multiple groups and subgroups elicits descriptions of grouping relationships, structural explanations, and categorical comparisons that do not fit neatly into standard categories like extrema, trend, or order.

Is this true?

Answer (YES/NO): NO